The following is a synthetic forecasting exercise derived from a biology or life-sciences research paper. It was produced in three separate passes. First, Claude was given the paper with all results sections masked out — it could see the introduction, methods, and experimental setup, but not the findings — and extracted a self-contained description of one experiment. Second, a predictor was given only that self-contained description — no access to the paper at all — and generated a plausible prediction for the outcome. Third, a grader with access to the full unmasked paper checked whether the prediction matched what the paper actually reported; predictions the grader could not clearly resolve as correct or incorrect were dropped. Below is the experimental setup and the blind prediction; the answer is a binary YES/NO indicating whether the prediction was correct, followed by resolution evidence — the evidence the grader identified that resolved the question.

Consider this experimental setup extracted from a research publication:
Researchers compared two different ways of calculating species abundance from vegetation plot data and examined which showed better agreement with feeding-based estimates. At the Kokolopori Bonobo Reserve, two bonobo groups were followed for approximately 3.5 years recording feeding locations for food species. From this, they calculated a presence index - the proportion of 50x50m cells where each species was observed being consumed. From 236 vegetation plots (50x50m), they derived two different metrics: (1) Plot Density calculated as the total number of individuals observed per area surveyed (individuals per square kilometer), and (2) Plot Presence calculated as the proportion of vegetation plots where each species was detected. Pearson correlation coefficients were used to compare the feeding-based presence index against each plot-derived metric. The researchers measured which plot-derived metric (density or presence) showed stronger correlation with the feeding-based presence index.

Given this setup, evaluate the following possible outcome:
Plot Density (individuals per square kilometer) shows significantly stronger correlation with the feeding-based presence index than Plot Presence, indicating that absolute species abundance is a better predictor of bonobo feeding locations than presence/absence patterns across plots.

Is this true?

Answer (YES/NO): YES